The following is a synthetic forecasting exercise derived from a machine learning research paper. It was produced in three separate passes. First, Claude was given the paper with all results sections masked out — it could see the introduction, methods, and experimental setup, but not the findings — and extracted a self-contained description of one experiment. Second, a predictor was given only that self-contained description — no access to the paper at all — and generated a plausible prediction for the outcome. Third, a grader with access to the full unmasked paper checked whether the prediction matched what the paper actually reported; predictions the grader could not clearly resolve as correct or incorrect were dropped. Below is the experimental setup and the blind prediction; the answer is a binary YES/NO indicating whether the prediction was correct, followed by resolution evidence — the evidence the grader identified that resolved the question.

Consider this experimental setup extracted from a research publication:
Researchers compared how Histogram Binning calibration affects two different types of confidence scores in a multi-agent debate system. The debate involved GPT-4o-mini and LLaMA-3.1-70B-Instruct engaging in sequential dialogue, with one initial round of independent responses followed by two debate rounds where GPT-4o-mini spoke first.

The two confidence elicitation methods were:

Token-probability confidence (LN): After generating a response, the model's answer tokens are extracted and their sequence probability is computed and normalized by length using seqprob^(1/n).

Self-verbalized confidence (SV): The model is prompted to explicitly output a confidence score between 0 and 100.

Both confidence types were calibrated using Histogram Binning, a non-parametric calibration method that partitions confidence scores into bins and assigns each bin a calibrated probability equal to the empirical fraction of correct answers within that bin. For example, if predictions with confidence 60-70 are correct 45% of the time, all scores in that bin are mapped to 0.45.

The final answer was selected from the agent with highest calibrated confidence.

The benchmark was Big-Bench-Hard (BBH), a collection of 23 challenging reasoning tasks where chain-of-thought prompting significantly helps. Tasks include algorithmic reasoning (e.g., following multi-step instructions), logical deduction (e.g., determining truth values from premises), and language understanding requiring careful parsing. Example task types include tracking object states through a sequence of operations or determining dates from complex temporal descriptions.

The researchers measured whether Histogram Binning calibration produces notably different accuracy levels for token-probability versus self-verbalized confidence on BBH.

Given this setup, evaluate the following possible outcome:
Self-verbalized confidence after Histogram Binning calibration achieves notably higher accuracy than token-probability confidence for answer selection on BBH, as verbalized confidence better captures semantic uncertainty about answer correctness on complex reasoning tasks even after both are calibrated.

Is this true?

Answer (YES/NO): NO